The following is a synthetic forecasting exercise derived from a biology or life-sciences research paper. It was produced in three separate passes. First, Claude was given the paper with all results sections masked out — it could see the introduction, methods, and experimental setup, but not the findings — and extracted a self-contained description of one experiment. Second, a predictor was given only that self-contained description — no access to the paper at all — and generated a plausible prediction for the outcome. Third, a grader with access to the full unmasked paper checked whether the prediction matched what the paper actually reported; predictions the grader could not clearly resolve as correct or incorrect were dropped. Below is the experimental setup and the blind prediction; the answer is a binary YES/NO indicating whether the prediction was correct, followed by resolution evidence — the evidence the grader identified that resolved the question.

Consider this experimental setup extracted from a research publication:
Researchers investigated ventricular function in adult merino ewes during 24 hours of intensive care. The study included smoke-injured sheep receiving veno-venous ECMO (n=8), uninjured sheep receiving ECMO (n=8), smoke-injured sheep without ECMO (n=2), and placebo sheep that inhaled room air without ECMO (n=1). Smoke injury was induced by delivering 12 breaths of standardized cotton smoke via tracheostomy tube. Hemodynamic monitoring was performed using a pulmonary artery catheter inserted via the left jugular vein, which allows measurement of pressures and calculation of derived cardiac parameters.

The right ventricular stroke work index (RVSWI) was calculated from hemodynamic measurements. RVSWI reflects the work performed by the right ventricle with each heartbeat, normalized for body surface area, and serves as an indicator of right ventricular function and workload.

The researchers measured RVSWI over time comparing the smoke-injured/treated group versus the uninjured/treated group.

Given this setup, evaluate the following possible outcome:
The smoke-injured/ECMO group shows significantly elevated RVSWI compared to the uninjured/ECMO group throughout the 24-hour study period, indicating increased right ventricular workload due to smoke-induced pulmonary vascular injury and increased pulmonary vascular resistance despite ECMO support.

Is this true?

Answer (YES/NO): NO